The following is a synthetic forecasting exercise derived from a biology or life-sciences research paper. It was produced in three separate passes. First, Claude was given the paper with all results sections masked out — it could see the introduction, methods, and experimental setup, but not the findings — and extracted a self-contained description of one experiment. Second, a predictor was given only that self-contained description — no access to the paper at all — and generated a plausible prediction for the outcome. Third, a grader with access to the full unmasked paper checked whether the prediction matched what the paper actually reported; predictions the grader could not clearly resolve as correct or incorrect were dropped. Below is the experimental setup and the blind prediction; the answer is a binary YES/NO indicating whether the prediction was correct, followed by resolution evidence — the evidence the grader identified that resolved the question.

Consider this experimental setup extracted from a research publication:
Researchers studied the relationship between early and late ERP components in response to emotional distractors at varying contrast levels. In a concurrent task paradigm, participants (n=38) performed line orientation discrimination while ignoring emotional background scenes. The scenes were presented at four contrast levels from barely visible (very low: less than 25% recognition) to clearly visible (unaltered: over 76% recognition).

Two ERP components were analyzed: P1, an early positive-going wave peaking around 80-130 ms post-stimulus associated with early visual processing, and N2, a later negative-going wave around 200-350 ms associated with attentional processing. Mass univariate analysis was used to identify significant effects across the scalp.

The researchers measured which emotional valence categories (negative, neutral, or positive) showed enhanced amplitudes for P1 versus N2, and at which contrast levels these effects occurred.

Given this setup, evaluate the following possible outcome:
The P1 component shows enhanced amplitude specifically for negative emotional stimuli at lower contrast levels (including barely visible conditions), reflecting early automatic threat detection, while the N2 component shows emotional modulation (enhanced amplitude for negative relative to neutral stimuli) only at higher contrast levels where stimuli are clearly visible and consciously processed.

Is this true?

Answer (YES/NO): NO